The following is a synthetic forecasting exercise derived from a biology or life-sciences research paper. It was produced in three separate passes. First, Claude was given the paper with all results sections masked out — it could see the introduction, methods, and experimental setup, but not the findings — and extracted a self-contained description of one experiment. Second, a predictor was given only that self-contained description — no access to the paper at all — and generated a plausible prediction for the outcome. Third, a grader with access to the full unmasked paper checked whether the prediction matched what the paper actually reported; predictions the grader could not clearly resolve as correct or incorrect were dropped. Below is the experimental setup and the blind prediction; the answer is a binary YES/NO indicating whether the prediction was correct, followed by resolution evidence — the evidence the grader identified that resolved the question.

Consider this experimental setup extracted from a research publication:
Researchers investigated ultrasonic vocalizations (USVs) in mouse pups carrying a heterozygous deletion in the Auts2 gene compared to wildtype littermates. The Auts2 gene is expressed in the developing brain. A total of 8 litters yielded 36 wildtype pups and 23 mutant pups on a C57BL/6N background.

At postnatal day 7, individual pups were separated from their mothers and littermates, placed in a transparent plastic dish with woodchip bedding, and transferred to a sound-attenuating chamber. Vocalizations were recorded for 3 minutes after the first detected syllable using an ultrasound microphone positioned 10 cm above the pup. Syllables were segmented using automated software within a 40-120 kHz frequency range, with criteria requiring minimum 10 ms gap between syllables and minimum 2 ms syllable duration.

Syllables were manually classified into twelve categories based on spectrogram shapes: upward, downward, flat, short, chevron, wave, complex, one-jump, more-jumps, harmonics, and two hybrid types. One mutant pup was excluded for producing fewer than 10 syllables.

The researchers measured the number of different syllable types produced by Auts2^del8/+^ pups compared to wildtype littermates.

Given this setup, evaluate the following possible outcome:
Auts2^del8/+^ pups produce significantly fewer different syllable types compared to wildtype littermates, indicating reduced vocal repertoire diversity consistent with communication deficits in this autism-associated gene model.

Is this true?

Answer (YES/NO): YES